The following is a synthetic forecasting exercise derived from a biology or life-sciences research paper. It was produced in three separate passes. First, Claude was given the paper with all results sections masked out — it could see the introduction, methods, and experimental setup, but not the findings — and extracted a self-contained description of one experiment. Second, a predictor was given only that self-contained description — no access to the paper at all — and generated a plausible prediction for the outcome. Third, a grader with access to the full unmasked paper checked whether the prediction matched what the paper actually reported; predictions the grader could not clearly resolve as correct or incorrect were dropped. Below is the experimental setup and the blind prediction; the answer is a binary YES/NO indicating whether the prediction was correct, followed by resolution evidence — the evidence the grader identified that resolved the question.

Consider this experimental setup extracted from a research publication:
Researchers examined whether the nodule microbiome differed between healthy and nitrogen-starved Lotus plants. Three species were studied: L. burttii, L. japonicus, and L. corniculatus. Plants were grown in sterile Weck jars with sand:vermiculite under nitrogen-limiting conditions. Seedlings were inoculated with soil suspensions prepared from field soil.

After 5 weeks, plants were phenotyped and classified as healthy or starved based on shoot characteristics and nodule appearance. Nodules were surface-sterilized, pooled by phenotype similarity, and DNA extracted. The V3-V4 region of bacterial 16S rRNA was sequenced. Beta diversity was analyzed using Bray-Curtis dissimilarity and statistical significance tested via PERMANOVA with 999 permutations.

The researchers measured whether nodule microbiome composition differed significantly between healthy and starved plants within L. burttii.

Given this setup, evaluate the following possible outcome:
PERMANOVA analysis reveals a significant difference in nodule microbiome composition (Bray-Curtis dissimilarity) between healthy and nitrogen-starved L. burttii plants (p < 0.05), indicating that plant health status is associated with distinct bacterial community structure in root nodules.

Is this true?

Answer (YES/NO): YES